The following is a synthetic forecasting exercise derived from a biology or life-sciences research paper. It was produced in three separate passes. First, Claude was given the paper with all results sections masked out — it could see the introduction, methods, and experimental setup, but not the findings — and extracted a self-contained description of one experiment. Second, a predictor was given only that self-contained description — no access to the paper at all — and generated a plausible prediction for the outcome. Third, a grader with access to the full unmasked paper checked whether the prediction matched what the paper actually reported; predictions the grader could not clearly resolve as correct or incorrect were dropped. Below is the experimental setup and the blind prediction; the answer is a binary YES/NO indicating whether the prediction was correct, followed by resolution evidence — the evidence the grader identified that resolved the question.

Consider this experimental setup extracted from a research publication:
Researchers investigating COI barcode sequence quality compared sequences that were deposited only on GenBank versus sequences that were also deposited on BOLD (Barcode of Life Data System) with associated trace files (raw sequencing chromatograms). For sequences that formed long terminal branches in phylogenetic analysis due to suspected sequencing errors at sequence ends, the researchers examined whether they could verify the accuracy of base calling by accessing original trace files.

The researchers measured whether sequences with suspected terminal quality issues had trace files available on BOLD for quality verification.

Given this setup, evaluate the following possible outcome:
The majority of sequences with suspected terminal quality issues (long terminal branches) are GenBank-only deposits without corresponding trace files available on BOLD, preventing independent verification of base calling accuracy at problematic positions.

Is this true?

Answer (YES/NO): YES